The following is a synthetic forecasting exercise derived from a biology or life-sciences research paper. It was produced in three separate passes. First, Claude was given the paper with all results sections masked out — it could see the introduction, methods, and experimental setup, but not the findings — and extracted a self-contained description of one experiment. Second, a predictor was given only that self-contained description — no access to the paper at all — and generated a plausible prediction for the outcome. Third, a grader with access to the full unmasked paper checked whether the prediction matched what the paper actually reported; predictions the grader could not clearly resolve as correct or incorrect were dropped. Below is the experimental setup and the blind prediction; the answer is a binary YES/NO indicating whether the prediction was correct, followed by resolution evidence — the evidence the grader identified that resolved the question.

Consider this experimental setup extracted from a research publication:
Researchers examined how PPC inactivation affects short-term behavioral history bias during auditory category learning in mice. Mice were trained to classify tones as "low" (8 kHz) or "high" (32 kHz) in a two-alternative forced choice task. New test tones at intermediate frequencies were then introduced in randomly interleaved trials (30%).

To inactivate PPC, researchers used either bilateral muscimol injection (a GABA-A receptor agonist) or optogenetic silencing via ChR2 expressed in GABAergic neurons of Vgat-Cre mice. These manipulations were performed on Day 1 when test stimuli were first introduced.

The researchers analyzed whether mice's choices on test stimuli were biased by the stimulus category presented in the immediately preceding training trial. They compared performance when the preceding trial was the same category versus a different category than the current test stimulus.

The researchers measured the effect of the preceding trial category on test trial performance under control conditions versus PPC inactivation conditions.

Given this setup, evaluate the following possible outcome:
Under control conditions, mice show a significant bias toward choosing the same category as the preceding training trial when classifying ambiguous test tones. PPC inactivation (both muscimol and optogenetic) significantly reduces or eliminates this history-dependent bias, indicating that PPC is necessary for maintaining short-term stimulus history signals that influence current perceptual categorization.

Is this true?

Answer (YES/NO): NO